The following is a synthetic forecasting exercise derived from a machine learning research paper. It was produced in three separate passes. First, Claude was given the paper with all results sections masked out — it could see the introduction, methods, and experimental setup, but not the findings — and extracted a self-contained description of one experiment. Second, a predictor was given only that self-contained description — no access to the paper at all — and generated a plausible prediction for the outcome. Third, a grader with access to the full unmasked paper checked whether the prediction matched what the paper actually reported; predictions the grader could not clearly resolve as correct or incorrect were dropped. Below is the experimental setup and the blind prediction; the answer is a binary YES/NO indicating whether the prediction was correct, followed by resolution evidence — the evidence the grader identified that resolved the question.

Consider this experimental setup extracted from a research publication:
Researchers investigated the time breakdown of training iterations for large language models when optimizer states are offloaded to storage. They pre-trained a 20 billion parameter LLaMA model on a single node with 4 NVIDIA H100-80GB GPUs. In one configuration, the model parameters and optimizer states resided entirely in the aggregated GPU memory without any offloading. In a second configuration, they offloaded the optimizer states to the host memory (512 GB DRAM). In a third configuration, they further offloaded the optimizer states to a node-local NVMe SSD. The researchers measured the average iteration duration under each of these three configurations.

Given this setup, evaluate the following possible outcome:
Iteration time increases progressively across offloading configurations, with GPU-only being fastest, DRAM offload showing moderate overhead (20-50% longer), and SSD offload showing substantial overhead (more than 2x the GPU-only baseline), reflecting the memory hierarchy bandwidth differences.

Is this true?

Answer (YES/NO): NO